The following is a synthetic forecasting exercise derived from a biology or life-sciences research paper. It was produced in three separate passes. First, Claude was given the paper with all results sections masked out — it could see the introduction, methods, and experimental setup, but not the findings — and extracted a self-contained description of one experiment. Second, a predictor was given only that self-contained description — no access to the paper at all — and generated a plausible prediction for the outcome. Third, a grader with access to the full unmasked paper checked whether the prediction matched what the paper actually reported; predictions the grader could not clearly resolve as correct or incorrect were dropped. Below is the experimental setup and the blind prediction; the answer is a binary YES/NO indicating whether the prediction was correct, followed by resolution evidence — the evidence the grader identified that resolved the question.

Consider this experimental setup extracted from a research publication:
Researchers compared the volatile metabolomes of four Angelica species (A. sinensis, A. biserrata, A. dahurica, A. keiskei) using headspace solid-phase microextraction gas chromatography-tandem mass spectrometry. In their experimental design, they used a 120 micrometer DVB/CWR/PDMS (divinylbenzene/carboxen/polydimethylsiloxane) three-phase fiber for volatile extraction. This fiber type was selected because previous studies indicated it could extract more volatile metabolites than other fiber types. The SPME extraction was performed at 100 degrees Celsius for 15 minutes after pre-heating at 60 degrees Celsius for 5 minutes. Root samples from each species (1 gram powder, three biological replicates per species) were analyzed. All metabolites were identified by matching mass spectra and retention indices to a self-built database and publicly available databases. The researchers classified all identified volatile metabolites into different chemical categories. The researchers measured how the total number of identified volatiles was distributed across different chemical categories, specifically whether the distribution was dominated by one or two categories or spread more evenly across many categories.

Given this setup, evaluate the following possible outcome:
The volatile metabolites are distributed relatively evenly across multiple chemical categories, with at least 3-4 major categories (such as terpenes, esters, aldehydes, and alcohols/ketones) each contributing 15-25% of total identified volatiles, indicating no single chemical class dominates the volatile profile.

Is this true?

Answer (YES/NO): NO